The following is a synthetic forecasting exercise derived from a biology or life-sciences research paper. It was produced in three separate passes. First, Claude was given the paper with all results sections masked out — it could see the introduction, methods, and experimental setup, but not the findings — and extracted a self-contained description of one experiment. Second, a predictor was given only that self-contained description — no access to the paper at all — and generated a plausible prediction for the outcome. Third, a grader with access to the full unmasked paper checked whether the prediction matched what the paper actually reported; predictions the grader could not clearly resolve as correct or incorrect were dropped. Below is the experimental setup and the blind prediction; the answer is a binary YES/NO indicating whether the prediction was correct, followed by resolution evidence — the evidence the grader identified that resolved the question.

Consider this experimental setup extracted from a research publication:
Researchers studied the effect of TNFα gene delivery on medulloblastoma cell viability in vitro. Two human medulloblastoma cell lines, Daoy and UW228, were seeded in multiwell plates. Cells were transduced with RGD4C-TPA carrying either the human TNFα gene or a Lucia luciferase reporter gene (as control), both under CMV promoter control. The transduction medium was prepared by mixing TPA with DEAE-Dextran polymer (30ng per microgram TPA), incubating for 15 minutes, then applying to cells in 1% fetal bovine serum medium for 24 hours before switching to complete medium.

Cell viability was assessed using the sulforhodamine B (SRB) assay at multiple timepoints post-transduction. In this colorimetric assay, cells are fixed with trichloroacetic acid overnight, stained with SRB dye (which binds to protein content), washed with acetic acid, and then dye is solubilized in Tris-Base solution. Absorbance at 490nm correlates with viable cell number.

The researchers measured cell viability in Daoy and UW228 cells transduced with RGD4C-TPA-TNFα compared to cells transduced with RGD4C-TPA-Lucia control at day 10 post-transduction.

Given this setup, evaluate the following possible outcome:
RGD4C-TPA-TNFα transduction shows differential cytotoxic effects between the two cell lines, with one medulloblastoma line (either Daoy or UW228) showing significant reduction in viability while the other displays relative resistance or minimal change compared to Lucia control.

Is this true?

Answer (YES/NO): NO